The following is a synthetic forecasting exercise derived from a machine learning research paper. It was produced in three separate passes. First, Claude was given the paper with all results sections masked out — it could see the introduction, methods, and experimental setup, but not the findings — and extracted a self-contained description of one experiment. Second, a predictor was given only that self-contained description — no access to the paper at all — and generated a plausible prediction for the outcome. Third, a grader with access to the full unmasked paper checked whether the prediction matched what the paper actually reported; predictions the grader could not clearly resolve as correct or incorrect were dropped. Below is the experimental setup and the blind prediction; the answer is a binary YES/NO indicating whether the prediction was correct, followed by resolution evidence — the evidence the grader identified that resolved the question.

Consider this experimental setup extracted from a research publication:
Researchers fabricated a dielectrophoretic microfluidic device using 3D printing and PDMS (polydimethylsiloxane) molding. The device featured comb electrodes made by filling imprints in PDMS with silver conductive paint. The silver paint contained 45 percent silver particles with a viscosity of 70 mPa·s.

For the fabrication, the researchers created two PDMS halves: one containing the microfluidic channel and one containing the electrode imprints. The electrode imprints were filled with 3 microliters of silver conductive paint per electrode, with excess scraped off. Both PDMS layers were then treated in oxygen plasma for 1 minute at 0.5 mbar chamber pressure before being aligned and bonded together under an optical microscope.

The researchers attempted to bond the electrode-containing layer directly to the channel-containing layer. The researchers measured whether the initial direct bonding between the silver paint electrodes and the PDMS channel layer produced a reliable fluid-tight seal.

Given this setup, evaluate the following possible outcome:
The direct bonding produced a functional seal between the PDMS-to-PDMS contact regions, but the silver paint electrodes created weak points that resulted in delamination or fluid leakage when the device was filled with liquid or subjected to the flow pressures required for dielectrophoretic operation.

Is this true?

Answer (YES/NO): YES